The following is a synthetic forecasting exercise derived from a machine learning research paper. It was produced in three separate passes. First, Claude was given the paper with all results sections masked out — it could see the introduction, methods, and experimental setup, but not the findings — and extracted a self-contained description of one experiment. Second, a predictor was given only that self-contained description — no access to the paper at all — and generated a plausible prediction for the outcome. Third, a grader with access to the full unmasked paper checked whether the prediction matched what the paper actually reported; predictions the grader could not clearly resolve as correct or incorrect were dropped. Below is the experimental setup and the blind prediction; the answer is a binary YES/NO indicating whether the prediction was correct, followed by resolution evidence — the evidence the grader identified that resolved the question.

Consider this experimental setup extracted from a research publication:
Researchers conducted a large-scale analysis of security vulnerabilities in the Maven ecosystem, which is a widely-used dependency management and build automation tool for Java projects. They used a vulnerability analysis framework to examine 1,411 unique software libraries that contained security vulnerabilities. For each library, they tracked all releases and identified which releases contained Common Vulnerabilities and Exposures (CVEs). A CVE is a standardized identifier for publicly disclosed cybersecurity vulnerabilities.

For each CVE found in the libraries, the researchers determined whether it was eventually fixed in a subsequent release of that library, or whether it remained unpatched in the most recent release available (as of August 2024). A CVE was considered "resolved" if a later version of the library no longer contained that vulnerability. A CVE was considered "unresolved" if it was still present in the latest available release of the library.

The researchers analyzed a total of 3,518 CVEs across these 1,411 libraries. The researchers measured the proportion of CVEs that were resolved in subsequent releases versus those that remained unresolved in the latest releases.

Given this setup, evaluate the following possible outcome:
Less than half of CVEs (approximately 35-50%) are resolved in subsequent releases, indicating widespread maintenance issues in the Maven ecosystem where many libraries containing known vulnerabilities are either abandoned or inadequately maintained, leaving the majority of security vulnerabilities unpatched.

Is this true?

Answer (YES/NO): NO